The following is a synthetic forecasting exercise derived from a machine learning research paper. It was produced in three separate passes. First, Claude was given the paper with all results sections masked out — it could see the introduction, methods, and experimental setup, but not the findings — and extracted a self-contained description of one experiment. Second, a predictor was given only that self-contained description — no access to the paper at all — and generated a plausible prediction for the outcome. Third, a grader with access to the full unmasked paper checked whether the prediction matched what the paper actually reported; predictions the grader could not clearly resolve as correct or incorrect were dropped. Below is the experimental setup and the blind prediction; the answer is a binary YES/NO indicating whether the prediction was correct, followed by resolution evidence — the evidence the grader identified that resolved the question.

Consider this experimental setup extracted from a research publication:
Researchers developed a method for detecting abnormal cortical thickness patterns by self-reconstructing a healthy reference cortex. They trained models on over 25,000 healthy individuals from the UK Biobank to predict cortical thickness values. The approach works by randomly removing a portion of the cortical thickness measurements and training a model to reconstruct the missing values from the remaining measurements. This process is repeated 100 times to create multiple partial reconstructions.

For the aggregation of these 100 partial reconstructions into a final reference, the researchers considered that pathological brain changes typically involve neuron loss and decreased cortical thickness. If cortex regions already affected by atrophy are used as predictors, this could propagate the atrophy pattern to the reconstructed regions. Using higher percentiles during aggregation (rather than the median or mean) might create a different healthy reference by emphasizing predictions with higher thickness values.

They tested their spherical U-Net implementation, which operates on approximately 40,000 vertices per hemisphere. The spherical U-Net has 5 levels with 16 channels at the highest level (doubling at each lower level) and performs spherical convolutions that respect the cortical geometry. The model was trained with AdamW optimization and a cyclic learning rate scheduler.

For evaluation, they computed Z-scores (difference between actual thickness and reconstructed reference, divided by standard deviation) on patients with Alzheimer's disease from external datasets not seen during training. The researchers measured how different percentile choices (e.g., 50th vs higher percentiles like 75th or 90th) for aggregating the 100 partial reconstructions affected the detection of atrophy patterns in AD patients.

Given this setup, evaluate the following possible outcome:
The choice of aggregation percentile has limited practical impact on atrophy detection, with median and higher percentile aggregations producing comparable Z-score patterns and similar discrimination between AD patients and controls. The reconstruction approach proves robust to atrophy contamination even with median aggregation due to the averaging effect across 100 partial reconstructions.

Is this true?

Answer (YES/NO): NO